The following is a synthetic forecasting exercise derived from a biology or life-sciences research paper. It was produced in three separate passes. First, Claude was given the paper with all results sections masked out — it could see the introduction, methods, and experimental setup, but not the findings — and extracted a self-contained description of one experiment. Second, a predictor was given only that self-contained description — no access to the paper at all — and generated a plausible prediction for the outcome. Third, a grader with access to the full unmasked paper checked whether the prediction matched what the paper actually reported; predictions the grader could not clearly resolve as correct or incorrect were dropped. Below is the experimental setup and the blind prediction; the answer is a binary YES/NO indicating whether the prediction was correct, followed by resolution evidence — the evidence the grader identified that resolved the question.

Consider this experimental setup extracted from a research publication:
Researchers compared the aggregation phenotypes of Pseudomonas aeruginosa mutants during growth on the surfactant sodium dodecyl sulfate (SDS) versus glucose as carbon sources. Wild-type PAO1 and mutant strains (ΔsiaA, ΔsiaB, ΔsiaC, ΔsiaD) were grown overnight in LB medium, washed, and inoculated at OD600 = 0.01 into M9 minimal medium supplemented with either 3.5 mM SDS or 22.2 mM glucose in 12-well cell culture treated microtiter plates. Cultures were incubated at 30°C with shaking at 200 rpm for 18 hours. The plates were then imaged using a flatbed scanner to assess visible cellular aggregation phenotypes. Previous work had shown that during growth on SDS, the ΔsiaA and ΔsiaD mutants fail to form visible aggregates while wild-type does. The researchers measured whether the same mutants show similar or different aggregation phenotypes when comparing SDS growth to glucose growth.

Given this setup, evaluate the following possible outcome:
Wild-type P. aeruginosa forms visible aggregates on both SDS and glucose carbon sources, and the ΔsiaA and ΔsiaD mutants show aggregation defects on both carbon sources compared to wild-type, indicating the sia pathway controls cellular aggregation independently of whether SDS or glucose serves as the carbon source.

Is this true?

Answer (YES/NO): NO